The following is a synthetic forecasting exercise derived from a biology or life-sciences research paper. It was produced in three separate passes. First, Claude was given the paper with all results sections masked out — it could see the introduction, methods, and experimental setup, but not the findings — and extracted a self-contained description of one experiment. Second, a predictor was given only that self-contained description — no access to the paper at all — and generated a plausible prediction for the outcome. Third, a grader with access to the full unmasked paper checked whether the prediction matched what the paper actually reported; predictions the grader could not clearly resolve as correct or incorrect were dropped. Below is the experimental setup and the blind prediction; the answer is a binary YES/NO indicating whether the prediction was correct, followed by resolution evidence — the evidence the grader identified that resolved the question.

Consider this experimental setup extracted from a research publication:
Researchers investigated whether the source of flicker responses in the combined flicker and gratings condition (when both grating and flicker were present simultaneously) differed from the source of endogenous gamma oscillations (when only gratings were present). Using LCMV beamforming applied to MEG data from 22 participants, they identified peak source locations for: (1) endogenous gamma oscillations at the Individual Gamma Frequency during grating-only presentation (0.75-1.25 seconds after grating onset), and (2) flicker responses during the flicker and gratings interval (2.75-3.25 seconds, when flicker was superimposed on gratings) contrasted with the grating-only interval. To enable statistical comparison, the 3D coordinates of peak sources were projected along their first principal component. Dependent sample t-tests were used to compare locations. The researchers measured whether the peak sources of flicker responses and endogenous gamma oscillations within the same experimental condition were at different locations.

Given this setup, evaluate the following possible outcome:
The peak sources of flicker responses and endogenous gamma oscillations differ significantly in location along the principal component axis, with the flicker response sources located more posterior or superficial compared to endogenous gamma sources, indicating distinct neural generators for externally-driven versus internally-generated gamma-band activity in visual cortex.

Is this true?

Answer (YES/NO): YES